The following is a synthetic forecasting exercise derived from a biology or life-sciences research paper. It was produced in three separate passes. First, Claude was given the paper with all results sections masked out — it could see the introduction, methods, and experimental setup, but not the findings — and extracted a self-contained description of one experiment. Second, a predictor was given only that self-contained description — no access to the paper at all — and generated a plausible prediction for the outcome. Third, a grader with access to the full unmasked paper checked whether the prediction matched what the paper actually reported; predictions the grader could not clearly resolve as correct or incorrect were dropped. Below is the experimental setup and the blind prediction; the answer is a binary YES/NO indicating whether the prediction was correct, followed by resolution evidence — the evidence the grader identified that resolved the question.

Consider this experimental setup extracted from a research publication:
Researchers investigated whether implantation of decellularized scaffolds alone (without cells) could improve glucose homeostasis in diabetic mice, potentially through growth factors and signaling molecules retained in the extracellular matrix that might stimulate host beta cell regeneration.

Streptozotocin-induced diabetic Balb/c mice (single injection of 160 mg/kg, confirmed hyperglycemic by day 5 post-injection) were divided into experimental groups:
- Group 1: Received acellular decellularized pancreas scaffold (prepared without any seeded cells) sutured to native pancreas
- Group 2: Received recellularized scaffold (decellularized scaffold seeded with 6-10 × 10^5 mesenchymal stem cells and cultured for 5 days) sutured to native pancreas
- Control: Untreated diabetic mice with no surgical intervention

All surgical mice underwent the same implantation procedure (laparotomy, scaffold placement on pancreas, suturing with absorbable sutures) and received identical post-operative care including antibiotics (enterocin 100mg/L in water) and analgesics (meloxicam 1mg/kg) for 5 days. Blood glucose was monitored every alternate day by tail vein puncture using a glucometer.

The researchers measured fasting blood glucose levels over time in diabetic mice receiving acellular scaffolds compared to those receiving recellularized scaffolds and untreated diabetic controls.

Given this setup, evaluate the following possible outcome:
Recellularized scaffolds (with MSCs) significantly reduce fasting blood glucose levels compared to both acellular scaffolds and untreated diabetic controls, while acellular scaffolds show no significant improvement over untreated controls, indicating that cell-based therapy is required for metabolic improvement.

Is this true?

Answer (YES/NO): YES